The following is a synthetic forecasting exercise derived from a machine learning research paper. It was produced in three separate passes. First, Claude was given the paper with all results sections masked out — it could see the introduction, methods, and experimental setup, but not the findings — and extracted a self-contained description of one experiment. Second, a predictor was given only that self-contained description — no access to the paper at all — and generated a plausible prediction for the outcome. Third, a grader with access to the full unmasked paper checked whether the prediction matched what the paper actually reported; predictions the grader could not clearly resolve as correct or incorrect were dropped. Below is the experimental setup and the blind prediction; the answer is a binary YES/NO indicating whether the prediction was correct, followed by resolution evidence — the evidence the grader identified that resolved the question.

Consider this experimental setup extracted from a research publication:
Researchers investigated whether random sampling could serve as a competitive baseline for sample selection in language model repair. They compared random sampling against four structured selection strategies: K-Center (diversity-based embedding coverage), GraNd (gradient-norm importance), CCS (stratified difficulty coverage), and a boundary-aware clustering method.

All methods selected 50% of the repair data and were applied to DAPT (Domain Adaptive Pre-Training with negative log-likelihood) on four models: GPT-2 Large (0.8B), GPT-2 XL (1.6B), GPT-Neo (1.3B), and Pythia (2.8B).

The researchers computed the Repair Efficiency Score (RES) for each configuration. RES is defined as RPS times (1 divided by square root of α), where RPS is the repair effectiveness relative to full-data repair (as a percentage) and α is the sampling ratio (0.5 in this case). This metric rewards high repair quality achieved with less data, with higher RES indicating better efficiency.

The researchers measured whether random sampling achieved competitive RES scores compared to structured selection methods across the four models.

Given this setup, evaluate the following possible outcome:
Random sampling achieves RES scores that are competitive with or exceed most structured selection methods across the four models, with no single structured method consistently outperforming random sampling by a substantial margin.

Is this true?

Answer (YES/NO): NO